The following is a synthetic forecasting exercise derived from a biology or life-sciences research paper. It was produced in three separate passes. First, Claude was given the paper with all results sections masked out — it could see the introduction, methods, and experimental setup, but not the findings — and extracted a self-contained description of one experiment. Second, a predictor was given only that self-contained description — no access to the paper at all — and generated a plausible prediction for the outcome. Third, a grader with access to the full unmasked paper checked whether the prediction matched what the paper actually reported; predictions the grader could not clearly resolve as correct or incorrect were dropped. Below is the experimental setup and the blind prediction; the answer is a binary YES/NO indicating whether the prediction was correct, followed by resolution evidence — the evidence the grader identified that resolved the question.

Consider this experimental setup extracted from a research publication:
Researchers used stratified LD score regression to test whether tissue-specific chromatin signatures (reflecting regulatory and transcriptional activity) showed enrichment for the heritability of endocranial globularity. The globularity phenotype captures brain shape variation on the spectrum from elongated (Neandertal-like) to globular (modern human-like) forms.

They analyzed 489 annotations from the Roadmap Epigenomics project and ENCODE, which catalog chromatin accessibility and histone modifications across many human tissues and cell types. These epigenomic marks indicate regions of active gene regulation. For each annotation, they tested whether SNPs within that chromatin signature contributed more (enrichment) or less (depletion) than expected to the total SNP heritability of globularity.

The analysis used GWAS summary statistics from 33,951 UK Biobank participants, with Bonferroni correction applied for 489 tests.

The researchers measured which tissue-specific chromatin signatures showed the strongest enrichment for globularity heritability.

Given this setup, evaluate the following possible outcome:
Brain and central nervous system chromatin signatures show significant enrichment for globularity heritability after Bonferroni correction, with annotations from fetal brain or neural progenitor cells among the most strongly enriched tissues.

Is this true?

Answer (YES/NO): NO